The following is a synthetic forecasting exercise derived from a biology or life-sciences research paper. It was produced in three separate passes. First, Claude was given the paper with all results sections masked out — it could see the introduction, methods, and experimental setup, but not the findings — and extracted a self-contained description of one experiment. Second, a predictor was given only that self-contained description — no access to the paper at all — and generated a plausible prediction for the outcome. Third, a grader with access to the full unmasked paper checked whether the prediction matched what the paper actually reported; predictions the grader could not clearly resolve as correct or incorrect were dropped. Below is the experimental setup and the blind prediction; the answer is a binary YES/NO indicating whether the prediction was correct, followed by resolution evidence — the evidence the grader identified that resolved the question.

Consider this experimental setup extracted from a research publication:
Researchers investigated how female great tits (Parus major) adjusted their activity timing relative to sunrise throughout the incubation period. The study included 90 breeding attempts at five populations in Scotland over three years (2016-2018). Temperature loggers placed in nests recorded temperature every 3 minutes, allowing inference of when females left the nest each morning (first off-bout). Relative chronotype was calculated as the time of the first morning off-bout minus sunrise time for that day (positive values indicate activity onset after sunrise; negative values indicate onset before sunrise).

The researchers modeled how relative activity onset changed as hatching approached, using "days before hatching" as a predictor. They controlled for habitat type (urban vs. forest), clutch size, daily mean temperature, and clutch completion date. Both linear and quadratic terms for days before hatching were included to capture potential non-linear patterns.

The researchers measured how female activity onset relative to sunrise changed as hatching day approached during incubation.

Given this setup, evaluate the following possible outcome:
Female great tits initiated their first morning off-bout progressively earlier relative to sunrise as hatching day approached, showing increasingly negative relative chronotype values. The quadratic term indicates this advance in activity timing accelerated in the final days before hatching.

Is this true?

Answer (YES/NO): NO